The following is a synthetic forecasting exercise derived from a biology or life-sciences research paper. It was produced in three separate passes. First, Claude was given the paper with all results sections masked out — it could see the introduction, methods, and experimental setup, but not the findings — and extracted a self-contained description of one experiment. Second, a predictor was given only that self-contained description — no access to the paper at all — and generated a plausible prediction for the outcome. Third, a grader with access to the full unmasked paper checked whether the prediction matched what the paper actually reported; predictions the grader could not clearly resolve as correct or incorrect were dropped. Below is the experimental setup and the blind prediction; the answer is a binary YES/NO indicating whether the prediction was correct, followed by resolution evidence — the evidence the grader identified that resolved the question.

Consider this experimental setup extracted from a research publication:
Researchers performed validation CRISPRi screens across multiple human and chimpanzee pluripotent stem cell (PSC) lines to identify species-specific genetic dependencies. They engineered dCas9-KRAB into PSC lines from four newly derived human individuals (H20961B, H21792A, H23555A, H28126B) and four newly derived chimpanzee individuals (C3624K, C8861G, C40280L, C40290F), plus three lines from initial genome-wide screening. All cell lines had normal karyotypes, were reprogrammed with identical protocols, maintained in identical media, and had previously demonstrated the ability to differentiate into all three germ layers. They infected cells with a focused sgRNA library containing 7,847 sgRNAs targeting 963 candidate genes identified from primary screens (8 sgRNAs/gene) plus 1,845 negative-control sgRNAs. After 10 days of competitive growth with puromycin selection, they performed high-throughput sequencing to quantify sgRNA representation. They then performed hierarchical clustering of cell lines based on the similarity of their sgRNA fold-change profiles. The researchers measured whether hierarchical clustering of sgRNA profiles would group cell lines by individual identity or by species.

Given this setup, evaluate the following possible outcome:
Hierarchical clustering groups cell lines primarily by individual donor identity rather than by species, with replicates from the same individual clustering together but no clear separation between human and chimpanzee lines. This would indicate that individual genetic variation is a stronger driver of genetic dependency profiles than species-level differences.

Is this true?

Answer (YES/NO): NO